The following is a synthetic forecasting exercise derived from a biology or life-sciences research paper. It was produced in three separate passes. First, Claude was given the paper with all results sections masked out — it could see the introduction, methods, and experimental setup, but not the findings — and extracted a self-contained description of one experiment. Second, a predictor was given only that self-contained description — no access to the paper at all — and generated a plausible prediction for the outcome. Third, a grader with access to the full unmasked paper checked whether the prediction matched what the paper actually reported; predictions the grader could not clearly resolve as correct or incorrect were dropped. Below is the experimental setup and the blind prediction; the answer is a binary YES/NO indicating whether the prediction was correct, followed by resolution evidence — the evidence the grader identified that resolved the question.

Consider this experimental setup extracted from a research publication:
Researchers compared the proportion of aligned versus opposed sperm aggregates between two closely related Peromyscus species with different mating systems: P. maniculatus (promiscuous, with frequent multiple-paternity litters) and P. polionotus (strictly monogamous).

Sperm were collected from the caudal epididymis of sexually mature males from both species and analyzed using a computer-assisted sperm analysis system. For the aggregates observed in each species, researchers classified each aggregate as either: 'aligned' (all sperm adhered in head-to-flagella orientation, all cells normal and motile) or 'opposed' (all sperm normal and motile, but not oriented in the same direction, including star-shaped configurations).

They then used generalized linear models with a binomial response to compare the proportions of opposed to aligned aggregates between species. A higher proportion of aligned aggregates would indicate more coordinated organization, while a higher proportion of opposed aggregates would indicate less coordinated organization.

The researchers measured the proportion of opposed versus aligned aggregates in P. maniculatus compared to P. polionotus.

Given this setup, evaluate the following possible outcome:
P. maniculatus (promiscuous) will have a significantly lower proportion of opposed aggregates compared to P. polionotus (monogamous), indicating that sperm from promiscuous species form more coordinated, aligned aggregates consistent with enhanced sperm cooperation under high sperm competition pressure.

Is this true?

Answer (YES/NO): YES